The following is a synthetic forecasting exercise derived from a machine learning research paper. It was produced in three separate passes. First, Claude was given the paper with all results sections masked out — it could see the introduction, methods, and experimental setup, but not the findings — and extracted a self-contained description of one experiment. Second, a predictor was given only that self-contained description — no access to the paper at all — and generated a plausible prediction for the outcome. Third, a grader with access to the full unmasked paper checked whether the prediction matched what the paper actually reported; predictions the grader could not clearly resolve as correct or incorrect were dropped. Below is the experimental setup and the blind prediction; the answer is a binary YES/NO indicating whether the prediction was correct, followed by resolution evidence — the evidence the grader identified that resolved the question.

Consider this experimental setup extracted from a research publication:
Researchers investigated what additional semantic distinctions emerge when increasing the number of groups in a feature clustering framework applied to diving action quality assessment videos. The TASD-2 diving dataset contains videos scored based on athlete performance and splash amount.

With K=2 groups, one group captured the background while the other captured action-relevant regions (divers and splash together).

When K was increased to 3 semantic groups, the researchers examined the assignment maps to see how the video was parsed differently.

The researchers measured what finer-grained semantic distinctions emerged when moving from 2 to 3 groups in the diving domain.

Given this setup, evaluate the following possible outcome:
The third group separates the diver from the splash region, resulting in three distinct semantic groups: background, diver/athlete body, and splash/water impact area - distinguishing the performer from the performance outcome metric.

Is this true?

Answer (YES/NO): NO